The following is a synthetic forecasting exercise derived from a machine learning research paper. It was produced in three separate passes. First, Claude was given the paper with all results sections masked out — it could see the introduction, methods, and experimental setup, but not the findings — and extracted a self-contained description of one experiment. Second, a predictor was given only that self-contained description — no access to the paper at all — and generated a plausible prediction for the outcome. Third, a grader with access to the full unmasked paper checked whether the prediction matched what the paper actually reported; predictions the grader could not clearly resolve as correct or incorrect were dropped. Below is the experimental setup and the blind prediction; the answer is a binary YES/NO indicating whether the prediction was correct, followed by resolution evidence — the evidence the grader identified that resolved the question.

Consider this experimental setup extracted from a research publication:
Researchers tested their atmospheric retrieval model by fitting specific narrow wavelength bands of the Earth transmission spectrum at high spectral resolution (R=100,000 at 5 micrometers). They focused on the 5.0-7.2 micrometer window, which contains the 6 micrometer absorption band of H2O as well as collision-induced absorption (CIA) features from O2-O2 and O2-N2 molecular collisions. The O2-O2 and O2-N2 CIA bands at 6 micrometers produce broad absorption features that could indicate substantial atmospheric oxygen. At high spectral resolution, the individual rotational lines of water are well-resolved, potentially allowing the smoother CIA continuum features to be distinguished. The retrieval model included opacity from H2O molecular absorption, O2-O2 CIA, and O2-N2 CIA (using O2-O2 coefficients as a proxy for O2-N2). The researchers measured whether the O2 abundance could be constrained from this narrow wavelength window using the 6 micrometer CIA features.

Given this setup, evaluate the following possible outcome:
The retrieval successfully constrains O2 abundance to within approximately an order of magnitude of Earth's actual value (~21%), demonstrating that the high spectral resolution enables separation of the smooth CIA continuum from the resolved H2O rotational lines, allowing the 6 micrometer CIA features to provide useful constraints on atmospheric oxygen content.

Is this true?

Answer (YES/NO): YES